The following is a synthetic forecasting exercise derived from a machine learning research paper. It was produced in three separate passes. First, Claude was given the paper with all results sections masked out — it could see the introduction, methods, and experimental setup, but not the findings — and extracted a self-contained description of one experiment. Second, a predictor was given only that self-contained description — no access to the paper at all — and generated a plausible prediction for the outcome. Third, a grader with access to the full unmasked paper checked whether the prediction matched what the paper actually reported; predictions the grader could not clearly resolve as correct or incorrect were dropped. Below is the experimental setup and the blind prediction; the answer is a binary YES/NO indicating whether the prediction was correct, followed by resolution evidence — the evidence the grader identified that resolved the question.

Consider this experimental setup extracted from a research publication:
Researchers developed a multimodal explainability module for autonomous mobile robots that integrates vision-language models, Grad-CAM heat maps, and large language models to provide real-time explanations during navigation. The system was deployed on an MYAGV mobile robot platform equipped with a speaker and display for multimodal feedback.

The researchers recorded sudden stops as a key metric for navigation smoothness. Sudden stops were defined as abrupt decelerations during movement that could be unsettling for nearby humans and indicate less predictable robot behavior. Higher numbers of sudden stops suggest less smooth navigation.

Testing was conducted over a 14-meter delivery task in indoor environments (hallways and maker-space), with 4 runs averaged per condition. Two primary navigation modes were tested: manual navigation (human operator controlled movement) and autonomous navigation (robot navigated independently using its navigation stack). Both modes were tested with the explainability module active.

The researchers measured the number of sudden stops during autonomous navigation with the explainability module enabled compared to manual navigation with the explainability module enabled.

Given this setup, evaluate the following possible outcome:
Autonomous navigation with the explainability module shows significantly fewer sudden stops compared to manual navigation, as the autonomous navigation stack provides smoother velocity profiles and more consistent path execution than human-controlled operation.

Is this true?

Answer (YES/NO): NO